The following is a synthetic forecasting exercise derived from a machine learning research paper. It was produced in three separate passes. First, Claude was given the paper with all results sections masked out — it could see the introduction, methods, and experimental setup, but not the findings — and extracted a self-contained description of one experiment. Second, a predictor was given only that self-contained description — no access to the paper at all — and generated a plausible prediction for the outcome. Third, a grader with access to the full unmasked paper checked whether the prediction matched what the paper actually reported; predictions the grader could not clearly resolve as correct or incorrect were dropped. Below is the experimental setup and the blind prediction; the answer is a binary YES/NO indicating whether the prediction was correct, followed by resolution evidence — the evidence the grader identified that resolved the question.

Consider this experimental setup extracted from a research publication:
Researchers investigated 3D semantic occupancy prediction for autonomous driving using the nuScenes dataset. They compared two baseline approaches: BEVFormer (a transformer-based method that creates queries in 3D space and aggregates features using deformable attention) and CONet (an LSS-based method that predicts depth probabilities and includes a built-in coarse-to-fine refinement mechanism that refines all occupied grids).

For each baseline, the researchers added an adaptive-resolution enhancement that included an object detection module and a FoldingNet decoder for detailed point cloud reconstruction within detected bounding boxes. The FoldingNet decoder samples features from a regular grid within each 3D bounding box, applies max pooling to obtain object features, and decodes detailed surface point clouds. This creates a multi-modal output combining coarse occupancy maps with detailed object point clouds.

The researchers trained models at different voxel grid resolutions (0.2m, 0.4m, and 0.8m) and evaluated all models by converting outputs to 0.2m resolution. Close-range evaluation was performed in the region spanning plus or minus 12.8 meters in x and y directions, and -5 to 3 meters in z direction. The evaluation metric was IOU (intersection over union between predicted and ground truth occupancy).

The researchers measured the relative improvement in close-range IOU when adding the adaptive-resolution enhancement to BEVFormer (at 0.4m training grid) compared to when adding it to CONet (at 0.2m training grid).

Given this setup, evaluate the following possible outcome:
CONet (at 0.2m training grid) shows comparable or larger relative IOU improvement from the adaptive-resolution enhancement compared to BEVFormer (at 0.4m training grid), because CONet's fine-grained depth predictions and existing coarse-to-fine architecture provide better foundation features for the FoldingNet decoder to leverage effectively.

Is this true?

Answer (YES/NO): NO